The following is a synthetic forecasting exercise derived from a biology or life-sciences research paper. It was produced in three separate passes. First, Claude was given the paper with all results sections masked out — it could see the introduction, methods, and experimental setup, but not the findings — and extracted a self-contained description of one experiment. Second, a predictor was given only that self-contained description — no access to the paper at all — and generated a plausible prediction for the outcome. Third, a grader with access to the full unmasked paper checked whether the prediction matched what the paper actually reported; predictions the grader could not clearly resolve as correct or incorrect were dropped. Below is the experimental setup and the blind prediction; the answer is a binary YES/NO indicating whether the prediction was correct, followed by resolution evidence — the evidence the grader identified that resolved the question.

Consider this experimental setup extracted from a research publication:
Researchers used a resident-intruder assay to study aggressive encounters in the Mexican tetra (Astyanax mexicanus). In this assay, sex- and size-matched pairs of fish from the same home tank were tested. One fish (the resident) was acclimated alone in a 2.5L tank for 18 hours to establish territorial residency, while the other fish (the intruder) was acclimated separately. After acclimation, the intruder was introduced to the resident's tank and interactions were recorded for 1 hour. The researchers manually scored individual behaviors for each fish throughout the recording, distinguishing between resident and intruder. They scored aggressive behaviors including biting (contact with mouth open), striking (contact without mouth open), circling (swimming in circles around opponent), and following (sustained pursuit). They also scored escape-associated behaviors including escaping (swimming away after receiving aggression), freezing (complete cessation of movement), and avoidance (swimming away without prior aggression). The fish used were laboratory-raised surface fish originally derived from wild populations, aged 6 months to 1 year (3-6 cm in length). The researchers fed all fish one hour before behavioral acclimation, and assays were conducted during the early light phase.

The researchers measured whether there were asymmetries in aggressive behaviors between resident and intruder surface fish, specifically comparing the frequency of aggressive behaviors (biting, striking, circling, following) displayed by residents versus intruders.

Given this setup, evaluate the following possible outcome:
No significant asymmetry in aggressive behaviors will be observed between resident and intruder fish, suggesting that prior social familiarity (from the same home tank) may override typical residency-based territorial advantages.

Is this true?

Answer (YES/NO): YES